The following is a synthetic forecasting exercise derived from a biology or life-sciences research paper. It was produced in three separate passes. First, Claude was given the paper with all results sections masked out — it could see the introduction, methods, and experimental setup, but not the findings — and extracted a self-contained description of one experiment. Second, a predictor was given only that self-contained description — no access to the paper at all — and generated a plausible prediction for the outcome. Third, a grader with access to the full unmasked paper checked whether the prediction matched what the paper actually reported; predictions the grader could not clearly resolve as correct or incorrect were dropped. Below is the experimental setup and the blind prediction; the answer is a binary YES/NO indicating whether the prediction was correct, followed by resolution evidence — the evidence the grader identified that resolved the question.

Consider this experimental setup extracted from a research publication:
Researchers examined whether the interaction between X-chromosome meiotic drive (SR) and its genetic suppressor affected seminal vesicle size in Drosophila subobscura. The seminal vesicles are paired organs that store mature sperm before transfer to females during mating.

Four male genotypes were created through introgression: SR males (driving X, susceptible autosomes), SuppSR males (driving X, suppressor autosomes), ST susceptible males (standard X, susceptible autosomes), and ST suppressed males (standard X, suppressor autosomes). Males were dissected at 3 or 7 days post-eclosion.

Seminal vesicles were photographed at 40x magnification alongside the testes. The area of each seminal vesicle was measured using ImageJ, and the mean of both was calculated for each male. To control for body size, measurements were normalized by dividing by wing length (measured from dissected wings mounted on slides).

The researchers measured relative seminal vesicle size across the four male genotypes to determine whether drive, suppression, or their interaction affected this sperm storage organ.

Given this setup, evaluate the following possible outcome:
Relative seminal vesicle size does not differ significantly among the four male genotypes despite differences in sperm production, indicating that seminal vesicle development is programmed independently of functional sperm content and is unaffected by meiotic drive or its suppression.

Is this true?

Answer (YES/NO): NO